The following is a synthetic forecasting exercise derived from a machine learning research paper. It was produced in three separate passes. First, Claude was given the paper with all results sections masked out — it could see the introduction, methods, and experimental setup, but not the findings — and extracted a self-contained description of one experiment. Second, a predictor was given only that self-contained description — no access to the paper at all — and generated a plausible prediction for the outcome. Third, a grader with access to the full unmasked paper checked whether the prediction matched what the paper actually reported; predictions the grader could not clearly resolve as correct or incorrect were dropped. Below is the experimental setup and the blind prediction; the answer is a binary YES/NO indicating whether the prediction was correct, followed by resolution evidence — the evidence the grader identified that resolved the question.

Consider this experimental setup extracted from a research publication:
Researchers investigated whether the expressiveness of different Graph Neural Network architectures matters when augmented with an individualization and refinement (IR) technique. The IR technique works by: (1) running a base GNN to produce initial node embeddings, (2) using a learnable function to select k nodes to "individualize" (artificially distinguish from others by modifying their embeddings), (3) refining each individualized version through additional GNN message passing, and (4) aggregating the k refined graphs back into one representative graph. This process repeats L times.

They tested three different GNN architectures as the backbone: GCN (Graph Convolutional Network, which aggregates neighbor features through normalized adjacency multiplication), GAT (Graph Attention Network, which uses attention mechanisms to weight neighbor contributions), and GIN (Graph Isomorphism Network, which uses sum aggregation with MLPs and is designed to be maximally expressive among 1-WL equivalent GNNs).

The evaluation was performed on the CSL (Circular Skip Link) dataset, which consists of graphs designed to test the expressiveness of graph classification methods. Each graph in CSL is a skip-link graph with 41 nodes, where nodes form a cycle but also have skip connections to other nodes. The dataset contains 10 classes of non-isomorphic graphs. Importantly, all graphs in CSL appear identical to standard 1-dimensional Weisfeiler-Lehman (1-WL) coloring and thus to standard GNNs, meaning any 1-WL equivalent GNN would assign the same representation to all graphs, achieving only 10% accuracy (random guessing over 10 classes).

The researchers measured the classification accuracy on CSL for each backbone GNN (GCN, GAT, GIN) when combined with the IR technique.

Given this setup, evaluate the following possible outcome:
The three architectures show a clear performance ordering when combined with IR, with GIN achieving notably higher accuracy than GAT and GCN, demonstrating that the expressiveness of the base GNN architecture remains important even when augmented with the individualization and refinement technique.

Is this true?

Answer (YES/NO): NO